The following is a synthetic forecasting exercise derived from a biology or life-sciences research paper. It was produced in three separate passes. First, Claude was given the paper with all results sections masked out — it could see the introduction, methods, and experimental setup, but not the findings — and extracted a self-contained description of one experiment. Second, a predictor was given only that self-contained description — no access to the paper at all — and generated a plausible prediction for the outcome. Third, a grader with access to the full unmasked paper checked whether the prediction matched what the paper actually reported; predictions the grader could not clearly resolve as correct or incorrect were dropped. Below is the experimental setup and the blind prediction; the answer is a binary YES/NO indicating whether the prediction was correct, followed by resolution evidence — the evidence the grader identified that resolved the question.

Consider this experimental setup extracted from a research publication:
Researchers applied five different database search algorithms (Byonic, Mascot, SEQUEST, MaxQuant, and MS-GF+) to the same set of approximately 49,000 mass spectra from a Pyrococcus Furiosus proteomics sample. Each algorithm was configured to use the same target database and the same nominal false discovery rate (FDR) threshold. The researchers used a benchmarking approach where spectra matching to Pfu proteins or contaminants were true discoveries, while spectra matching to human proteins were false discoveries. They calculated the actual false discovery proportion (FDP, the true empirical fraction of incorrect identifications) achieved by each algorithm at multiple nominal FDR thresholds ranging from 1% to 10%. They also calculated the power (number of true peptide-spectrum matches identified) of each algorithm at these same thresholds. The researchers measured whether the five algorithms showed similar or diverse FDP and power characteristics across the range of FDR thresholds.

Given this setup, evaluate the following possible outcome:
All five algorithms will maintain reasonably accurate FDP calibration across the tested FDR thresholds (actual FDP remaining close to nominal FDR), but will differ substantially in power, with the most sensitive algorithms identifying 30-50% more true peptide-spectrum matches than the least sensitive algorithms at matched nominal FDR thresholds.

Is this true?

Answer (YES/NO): NO